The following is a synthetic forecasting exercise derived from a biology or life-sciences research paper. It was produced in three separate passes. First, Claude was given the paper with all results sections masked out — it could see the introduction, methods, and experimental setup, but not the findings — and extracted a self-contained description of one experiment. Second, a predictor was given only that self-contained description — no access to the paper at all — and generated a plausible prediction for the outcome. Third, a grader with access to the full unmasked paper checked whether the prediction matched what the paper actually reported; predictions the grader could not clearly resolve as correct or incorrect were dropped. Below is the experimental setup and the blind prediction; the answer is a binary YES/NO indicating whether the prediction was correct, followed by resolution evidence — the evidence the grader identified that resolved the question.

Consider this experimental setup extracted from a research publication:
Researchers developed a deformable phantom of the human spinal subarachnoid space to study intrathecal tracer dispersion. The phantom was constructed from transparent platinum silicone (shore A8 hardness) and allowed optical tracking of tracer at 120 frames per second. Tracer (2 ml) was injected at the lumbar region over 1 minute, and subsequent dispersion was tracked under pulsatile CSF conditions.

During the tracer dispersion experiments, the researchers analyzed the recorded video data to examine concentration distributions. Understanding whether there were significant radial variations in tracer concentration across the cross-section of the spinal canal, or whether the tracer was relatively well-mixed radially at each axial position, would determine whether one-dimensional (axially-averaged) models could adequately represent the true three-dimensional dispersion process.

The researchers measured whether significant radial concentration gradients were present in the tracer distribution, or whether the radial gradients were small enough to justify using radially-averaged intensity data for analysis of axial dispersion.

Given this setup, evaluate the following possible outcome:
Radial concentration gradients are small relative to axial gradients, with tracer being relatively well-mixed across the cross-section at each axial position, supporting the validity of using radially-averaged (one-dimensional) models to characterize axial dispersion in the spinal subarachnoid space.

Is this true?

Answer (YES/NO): YES